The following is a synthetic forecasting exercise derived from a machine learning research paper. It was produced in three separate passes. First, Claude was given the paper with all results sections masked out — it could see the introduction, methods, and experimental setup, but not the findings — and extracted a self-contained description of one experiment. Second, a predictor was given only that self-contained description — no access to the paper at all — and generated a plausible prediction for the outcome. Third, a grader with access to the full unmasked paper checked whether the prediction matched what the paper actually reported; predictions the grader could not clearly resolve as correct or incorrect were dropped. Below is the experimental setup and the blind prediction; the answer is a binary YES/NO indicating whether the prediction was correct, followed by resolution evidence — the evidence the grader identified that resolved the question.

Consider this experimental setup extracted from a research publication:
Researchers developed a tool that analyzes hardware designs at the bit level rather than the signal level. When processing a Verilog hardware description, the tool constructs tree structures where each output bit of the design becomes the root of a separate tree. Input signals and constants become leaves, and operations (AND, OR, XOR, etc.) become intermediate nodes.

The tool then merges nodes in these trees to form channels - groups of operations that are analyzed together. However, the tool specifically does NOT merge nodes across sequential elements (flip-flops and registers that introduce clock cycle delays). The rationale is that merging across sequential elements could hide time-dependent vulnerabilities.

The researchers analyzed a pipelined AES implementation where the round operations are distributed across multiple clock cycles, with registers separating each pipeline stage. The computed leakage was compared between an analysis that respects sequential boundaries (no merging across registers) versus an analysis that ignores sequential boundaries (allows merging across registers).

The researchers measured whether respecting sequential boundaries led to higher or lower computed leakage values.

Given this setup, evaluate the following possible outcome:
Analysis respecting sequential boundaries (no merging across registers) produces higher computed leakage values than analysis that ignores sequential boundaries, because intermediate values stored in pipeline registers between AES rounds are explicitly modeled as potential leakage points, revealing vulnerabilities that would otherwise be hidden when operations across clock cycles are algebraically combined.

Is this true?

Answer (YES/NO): YES